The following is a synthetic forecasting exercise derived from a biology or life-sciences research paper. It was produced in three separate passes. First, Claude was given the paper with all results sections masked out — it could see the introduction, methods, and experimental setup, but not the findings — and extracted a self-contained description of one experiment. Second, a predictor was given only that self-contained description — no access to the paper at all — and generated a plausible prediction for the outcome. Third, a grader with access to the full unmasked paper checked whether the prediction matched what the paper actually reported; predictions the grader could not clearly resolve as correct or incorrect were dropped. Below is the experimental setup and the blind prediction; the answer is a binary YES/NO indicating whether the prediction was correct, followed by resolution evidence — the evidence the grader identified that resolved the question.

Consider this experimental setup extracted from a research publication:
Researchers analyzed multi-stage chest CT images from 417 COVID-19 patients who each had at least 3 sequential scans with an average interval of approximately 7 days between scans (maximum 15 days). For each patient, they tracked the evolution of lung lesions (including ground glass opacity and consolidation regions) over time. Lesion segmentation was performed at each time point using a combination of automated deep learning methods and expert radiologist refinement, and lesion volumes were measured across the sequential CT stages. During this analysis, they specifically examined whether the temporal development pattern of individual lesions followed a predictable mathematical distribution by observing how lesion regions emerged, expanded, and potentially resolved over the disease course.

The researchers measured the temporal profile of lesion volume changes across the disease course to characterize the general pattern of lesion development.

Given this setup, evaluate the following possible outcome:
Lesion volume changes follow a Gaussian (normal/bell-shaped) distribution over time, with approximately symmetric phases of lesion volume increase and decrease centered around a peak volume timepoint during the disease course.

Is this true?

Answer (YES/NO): NO